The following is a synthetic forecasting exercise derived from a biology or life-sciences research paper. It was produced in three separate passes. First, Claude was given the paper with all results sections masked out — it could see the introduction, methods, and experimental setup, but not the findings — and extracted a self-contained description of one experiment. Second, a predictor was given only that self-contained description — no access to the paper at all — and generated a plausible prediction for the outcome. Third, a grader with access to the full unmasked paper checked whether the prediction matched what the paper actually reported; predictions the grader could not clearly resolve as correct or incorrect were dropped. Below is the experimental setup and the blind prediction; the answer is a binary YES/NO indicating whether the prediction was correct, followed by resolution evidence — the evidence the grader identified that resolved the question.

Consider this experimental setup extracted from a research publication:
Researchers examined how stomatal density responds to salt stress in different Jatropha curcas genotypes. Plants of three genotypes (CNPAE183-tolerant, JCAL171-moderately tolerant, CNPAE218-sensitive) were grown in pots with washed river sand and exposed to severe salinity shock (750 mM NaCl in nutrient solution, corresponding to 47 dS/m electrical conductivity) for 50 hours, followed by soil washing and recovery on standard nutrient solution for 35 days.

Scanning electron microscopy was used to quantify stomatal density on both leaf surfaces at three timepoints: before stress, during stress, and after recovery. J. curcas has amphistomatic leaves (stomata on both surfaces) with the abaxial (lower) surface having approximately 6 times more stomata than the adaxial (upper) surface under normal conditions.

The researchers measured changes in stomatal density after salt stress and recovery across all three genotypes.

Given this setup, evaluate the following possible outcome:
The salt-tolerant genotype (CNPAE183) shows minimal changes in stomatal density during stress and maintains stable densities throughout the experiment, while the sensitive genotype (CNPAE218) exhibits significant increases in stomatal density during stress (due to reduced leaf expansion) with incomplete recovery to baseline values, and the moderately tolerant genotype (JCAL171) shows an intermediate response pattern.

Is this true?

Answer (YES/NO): NO